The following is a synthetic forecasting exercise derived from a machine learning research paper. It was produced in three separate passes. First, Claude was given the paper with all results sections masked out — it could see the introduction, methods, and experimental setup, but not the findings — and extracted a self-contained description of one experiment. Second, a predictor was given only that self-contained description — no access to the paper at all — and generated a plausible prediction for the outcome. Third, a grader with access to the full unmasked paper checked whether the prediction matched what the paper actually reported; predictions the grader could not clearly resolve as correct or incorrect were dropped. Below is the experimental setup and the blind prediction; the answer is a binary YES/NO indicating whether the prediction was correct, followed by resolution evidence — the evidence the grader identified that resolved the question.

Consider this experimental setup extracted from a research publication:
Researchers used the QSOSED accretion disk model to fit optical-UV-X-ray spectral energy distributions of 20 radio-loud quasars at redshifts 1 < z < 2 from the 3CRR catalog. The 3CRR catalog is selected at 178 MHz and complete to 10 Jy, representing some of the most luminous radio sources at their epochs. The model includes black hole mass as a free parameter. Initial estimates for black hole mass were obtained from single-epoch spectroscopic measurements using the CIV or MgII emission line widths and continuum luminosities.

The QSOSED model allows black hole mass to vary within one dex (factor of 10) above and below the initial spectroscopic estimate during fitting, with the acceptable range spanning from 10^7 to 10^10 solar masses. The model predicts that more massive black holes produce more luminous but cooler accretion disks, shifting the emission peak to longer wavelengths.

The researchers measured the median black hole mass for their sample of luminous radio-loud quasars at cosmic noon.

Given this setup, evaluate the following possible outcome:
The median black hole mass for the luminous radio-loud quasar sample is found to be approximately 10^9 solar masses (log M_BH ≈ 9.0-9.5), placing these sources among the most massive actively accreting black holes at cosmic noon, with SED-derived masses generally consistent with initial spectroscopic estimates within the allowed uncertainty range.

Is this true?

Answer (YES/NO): YES